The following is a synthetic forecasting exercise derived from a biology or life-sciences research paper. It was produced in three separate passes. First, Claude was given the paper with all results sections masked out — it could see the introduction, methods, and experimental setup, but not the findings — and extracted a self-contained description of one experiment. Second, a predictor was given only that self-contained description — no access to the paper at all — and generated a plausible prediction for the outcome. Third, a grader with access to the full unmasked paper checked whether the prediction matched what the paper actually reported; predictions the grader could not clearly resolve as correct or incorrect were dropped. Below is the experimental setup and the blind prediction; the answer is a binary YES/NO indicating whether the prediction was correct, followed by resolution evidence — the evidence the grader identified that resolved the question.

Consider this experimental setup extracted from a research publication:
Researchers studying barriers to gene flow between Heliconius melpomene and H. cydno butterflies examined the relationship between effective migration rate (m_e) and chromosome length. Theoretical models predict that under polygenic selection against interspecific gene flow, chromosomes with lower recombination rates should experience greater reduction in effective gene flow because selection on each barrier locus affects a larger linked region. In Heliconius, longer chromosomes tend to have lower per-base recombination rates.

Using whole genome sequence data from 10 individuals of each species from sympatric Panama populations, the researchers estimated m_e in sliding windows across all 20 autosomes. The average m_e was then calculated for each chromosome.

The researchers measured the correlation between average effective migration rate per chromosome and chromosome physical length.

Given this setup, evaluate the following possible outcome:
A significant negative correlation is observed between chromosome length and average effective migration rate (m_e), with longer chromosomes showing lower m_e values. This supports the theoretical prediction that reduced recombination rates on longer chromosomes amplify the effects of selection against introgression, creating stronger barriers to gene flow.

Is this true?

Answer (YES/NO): YES